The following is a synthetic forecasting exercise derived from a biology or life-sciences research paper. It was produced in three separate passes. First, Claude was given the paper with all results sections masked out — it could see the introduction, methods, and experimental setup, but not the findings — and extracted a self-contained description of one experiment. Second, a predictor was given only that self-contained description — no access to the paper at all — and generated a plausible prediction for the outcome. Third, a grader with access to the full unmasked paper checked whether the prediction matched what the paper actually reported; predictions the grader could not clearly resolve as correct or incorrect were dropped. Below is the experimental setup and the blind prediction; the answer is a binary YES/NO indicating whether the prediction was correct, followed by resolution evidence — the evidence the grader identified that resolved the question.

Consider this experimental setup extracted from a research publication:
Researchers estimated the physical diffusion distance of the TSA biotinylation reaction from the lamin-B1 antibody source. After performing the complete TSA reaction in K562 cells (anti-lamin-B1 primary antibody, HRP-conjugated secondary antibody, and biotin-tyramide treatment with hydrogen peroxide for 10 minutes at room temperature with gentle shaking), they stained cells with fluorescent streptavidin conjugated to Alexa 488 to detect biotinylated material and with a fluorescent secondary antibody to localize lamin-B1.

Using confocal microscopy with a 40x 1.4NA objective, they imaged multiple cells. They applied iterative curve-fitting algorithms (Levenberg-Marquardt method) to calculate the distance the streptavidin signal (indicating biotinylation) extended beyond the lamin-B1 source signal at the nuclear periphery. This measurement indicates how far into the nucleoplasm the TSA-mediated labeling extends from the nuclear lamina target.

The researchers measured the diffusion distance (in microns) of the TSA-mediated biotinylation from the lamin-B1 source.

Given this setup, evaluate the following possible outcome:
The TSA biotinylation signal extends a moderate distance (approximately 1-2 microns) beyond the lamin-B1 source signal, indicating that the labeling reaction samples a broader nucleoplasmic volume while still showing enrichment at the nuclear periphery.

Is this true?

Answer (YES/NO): YES